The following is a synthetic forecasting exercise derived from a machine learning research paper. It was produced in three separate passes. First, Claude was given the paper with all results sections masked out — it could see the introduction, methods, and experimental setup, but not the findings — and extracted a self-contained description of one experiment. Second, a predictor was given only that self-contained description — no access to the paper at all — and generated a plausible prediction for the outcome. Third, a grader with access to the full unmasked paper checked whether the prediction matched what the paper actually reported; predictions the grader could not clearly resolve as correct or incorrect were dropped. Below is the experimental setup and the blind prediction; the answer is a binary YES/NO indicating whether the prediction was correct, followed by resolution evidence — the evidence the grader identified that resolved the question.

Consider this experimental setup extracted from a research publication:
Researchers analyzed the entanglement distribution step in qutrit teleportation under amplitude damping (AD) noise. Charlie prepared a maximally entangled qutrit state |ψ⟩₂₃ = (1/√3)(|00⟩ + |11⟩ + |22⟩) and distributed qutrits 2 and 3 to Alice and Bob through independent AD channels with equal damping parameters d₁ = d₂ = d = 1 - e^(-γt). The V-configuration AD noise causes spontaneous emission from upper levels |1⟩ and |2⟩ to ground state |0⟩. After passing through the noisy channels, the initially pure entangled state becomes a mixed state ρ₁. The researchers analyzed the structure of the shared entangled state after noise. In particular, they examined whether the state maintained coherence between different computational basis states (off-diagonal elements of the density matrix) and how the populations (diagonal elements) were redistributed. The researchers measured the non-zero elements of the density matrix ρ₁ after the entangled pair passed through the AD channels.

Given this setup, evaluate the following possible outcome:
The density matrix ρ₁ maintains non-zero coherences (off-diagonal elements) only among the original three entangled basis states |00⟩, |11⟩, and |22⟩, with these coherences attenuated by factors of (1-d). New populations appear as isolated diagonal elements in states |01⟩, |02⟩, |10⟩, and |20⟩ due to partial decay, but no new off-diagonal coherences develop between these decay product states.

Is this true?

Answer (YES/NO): NO